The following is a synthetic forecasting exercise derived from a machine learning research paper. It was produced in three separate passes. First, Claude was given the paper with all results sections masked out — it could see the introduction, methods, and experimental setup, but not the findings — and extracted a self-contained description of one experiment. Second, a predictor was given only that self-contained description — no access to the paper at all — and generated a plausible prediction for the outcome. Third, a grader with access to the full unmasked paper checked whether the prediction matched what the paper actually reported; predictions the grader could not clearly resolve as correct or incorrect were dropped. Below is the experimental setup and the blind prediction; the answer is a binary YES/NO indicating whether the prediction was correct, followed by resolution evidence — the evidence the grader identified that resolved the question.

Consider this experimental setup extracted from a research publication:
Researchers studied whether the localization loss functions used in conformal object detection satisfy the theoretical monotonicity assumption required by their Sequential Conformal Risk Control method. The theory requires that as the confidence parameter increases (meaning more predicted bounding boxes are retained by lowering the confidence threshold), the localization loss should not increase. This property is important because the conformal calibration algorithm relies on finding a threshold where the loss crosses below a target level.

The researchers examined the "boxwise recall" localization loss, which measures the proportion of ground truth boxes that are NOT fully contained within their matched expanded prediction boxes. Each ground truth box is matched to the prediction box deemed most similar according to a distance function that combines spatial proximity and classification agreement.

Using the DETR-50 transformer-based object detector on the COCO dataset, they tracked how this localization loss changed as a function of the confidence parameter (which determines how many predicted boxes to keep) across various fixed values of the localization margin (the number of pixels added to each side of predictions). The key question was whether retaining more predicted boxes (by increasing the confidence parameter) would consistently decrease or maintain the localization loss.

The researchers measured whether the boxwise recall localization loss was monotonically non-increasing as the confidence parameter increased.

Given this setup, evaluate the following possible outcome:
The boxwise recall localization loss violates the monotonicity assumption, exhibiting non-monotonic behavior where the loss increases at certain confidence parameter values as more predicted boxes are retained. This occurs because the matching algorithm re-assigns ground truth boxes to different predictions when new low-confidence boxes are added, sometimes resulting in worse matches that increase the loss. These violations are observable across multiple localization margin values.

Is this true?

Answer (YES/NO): YES